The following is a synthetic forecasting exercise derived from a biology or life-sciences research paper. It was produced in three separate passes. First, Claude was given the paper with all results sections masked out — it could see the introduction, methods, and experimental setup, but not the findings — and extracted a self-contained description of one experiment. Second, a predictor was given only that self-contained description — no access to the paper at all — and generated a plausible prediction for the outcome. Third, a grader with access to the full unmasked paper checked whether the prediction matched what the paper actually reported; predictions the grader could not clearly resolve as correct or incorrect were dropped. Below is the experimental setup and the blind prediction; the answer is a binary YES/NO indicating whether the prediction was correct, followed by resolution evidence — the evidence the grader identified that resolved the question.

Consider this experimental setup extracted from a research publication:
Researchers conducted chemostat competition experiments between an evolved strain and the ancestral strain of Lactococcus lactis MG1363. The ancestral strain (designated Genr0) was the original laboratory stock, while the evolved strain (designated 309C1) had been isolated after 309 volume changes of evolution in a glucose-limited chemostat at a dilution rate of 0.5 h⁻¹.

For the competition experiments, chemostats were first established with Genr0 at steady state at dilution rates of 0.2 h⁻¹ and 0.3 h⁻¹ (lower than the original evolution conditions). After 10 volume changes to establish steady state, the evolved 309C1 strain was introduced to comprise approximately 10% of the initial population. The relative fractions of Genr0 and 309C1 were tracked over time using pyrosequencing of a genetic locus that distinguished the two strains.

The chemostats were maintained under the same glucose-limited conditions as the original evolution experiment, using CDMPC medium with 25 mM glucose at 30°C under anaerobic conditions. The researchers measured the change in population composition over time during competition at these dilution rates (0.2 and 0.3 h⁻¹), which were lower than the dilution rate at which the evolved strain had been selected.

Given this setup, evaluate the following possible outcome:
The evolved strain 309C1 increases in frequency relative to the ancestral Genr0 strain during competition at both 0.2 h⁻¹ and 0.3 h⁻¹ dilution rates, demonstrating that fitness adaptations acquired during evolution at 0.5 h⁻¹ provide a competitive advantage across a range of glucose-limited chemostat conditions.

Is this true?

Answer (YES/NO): YES